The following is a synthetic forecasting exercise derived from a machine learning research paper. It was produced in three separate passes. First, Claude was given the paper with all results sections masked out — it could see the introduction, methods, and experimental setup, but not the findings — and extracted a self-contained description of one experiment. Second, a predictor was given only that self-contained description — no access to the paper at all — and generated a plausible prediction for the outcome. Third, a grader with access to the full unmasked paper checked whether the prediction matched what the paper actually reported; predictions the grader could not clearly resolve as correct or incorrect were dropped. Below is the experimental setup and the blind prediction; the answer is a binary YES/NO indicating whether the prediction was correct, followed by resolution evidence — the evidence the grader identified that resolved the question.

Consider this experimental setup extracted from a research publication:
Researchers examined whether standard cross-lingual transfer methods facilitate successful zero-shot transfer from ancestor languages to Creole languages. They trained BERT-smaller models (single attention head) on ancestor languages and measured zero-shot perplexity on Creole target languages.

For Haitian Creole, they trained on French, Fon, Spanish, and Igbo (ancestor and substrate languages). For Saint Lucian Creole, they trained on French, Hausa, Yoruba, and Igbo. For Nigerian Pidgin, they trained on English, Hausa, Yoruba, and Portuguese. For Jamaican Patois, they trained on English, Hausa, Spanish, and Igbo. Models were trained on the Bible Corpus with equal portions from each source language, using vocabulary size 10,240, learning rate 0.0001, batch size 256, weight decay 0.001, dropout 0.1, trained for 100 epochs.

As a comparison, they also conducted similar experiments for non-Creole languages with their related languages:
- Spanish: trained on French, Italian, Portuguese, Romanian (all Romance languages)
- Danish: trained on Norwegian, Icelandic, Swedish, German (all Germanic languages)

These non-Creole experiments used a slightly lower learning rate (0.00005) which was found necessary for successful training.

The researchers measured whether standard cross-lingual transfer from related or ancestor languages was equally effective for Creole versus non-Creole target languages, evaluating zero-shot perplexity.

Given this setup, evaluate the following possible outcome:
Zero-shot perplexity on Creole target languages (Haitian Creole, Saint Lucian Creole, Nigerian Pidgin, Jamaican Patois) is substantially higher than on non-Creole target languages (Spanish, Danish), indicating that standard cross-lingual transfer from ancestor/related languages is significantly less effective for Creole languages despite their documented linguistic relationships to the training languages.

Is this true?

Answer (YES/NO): YES